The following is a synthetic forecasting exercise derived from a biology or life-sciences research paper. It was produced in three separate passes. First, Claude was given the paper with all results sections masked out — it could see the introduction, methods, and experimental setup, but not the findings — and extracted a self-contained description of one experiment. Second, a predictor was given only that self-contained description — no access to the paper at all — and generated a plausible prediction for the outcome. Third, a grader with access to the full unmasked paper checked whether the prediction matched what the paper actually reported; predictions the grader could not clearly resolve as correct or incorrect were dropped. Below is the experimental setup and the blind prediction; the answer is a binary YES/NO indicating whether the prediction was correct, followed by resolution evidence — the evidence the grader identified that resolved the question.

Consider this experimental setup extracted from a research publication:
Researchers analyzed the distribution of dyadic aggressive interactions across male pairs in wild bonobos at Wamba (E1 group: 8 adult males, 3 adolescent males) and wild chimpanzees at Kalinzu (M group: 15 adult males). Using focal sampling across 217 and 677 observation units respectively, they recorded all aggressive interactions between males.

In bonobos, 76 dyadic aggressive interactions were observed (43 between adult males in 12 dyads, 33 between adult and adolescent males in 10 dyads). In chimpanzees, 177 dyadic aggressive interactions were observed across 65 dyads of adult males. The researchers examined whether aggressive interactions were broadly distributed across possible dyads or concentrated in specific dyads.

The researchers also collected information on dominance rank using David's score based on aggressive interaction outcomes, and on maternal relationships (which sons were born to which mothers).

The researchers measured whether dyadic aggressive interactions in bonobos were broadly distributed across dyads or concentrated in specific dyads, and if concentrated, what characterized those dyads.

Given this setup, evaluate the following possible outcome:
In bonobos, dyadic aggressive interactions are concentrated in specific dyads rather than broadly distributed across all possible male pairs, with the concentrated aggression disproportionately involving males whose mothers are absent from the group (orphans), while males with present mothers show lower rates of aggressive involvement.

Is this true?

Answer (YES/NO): NO